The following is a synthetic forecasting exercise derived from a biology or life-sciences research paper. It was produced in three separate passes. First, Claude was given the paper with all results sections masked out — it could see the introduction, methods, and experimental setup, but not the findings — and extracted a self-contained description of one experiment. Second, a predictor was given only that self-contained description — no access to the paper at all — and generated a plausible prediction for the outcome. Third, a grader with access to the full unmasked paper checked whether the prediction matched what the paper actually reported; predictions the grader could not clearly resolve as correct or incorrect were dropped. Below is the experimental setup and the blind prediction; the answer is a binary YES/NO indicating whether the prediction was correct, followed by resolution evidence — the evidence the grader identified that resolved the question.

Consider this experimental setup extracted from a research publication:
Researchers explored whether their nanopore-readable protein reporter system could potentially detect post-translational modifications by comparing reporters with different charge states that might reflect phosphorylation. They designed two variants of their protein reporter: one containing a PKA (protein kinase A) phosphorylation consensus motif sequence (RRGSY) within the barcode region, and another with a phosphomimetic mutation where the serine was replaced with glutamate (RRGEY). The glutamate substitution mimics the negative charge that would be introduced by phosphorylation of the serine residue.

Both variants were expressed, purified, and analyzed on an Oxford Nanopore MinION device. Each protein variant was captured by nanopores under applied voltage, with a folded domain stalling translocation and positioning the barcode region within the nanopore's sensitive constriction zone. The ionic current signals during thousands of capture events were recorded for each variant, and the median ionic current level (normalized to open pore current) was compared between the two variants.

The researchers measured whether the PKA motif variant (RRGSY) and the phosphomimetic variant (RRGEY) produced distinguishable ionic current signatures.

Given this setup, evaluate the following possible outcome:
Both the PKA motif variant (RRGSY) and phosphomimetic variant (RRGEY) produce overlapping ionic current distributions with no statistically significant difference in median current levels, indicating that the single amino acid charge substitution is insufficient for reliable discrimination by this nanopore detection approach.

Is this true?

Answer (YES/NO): NO